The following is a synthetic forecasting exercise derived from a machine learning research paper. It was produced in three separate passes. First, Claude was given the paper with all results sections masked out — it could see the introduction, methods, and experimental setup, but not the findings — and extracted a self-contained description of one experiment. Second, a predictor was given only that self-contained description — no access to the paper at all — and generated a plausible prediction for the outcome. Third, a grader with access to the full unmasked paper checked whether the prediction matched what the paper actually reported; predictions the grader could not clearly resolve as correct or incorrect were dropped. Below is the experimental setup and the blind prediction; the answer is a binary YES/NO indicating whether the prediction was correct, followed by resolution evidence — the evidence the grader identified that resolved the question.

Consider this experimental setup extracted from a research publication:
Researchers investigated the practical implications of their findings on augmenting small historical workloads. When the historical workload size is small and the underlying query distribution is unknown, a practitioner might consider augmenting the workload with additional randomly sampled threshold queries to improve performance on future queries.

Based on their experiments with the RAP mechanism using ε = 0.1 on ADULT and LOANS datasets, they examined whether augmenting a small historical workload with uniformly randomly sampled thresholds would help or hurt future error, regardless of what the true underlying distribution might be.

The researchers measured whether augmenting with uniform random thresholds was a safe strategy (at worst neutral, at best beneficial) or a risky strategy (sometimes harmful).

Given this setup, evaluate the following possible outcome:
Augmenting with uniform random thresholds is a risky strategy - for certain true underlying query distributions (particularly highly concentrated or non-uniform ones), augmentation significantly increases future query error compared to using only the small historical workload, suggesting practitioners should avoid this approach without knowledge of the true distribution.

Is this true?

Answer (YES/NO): NO